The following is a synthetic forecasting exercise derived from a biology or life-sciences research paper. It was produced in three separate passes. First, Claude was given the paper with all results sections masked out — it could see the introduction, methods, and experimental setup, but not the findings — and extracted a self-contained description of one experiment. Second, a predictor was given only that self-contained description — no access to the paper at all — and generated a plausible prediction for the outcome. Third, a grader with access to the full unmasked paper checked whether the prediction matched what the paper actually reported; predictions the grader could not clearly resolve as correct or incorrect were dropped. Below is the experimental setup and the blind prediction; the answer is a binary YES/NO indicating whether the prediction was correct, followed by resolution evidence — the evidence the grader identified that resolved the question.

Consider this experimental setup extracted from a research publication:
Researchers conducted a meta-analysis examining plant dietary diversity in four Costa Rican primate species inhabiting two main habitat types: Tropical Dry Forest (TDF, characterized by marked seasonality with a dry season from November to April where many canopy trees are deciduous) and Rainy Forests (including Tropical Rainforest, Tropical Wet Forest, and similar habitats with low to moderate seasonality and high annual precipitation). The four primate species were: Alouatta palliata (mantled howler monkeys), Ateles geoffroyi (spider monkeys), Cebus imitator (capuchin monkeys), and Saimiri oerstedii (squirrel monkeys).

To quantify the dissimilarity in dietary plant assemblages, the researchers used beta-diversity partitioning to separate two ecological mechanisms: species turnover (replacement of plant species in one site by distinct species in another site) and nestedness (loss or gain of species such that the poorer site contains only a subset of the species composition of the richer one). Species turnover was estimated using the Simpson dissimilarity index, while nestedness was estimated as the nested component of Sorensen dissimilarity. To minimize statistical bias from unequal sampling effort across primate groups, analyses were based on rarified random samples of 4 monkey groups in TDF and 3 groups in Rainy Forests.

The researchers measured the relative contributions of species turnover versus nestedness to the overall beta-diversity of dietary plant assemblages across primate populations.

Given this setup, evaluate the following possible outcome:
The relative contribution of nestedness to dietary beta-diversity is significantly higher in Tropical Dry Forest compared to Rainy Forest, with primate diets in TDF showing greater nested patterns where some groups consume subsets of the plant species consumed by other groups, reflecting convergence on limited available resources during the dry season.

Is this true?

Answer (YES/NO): NO